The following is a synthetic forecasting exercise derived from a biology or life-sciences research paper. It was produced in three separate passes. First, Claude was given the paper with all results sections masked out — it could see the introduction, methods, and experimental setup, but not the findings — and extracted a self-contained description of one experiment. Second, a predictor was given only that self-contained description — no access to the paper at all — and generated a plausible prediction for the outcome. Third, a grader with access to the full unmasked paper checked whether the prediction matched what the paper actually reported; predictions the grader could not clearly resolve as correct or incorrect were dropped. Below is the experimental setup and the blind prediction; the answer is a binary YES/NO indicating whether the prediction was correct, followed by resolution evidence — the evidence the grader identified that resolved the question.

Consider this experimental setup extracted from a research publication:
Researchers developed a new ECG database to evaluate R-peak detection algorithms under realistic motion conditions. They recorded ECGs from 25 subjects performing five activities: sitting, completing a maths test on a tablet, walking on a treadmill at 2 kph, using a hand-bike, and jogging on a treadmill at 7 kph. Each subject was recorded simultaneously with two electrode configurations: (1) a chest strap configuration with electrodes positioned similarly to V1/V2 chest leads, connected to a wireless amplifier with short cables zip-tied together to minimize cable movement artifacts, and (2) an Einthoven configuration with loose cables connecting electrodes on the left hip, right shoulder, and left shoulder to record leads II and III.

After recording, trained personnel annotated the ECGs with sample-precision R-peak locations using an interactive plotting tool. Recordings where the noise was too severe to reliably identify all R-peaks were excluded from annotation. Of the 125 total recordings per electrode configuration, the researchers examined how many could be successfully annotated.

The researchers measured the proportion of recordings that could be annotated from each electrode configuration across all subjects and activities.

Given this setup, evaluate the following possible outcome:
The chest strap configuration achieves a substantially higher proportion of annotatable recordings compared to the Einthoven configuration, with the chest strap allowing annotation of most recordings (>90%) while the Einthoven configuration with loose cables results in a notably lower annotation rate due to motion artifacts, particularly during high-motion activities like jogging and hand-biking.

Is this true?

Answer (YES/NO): NO